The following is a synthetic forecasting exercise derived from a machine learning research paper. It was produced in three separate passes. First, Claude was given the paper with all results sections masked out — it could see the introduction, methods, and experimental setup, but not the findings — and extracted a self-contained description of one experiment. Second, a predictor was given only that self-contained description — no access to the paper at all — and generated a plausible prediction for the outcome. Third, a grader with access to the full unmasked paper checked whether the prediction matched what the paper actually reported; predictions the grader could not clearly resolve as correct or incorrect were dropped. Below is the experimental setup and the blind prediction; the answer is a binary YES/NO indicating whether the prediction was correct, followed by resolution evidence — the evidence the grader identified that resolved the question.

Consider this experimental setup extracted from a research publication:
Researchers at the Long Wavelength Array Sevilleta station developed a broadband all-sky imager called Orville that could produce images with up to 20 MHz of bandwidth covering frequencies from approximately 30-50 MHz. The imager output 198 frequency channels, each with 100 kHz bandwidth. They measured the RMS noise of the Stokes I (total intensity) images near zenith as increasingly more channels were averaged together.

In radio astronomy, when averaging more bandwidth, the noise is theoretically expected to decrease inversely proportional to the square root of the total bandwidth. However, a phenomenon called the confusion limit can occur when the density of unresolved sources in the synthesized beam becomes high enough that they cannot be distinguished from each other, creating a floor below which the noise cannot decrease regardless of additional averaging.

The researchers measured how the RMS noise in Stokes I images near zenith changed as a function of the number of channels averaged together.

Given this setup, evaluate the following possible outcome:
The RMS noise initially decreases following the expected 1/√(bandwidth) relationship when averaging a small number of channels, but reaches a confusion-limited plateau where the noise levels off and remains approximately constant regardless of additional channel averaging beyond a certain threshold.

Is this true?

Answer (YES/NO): YES